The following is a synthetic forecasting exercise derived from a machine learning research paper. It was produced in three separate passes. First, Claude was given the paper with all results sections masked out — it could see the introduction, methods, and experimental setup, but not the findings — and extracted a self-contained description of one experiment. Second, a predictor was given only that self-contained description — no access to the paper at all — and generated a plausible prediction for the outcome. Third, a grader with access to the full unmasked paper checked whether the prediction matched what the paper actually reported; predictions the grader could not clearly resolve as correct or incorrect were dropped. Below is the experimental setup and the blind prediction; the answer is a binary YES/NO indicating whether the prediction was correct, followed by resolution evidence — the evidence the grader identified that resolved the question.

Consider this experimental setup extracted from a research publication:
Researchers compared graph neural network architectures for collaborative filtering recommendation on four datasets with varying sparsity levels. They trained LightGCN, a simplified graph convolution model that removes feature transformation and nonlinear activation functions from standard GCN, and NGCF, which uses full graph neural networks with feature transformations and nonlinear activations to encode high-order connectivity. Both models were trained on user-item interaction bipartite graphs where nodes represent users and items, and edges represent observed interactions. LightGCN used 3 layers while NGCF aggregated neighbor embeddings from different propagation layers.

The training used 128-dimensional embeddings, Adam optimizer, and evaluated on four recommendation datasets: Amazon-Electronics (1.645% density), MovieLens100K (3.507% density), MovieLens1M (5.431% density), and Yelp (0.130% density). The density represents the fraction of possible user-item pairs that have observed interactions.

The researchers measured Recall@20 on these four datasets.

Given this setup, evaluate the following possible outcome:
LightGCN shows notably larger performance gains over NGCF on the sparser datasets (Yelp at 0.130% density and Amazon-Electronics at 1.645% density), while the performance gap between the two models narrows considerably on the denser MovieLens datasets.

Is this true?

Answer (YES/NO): NO